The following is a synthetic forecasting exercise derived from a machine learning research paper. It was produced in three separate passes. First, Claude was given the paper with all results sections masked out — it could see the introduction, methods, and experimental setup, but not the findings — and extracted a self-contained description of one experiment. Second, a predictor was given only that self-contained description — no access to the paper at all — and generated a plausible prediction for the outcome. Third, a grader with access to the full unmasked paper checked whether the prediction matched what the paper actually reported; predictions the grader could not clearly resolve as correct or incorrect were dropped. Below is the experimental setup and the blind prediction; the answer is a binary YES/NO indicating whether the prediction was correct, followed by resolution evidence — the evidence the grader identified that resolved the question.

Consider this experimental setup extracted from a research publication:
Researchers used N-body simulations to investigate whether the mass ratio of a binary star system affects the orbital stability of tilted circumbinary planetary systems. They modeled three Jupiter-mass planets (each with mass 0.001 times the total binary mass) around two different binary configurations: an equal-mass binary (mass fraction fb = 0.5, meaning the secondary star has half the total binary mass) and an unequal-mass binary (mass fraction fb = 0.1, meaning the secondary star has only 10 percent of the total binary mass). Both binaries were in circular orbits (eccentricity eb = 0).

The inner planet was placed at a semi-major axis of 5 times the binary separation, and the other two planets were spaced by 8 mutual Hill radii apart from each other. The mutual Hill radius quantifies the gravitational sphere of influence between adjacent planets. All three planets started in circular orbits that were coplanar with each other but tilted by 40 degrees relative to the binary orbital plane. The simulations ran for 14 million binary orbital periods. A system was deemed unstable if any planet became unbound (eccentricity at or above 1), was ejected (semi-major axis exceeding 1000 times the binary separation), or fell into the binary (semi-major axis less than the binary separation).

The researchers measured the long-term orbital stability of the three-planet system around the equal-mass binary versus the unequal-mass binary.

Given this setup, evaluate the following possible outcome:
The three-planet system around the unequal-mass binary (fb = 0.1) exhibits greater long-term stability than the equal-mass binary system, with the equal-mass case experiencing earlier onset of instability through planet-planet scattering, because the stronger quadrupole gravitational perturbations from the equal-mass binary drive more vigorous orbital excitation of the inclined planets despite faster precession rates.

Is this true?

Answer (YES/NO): NO